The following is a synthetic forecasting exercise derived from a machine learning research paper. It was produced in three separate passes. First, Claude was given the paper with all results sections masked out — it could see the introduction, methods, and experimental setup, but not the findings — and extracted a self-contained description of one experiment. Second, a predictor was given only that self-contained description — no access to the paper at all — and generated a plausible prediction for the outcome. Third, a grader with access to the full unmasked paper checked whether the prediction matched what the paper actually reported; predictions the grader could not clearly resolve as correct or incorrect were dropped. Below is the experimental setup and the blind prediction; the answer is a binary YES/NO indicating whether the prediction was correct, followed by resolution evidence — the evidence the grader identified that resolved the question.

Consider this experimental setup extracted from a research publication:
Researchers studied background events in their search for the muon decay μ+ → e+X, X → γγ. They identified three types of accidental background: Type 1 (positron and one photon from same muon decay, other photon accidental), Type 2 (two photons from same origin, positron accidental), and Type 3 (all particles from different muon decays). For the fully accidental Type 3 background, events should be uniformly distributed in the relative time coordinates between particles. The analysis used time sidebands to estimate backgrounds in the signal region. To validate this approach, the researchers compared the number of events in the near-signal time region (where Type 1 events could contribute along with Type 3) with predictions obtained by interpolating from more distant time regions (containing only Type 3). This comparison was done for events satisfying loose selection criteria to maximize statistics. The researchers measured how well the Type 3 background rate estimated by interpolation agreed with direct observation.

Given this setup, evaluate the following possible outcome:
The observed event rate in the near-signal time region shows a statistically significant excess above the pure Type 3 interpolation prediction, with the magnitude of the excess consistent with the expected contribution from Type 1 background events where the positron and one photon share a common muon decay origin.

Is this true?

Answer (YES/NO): NO